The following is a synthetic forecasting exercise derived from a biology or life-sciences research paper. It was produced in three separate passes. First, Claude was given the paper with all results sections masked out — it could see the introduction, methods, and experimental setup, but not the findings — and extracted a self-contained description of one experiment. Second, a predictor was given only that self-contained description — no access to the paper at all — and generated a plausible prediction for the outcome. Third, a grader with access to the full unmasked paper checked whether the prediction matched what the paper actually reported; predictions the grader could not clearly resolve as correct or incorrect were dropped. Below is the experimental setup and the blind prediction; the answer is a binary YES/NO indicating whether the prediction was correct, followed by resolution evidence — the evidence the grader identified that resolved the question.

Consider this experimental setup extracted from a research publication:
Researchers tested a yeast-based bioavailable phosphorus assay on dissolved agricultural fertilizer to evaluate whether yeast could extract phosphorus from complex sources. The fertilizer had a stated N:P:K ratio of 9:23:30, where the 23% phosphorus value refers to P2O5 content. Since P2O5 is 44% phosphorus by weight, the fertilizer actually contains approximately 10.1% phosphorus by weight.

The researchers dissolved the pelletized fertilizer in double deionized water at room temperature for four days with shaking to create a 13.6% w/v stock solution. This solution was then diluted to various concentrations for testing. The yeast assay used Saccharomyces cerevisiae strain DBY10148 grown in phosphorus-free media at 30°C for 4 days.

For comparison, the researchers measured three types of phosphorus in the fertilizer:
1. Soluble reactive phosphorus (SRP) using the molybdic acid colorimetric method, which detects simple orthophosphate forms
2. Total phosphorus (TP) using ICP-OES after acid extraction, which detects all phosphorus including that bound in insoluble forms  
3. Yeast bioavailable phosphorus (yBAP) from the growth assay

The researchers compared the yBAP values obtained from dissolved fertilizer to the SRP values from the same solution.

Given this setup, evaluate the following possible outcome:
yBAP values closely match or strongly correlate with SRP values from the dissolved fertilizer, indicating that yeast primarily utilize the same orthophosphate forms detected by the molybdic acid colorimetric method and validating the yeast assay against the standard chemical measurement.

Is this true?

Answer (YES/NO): YES